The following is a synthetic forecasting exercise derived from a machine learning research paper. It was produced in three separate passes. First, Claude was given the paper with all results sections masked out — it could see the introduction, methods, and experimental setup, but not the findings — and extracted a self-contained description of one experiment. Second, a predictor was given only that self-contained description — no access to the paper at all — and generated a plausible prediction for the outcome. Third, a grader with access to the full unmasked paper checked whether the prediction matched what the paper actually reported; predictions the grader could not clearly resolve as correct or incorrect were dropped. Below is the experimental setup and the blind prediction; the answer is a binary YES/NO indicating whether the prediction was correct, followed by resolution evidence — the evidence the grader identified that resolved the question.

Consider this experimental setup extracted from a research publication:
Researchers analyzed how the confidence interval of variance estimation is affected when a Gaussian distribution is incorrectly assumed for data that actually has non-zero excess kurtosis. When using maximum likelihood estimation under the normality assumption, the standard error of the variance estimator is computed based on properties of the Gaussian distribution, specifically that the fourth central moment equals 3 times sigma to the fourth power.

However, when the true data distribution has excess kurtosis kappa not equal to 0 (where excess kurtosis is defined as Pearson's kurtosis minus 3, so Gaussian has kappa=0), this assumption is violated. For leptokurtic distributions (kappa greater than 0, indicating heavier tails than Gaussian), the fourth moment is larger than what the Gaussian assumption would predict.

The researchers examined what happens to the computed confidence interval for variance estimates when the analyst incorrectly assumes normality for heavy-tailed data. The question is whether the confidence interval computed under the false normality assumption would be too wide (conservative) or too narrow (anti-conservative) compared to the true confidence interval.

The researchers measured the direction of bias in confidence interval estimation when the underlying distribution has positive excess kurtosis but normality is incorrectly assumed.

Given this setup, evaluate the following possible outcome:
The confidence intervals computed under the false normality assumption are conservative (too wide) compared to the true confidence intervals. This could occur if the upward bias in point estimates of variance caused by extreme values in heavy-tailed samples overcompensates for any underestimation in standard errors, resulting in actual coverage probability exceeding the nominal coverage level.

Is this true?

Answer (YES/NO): NO